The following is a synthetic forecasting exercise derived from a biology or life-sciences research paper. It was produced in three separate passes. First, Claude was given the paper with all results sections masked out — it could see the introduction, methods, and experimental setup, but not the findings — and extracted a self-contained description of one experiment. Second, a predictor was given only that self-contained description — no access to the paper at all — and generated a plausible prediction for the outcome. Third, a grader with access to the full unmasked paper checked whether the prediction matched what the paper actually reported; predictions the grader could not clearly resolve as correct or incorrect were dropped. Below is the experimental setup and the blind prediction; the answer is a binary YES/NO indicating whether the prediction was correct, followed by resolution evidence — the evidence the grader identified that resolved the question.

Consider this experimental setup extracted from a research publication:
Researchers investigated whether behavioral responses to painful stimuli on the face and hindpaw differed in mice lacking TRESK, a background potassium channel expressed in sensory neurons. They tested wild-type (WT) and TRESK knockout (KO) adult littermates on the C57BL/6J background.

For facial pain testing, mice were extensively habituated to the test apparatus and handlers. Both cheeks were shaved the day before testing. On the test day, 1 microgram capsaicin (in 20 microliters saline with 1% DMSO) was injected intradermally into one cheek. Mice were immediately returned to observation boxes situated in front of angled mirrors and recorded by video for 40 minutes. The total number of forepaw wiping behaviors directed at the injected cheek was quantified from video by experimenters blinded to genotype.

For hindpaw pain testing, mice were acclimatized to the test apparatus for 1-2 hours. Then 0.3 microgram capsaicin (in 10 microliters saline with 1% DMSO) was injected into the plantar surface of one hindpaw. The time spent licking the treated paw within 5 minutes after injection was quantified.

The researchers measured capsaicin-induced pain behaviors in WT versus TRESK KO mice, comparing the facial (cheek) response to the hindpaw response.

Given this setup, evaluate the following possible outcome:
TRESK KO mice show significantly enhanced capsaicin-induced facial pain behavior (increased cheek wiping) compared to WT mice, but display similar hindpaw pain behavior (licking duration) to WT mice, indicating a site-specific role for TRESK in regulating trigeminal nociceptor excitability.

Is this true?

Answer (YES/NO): YES